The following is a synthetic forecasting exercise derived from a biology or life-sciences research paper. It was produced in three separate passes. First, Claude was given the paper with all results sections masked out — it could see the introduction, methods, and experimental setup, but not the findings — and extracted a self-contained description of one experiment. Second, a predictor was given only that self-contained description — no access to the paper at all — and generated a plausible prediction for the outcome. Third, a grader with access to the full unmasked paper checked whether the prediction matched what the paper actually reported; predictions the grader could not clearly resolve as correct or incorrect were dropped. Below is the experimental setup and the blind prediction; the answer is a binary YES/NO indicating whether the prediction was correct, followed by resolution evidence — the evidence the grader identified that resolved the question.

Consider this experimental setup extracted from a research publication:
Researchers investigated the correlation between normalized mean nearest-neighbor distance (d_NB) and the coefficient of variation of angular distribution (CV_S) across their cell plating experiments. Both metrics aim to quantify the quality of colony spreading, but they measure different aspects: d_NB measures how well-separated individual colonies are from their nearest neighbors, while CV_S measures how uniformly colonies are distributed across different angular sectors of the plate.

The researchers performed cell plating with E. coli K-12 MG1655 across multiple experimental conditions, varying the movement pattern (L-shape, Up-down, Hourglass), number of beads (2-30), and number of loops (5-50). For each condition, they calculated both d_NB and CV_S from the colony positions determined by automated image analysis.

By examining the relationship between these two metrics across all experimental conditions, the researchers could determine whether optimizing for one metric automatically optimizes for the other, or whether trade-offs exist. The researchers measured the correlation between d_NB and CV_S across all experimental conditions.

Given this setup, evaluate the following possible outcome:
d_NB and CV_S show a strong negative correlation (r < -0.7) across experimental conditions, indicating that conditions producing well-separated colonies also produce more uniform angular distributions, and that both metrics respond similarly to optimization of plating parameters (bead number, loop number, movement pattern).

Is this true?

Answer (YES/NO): NO